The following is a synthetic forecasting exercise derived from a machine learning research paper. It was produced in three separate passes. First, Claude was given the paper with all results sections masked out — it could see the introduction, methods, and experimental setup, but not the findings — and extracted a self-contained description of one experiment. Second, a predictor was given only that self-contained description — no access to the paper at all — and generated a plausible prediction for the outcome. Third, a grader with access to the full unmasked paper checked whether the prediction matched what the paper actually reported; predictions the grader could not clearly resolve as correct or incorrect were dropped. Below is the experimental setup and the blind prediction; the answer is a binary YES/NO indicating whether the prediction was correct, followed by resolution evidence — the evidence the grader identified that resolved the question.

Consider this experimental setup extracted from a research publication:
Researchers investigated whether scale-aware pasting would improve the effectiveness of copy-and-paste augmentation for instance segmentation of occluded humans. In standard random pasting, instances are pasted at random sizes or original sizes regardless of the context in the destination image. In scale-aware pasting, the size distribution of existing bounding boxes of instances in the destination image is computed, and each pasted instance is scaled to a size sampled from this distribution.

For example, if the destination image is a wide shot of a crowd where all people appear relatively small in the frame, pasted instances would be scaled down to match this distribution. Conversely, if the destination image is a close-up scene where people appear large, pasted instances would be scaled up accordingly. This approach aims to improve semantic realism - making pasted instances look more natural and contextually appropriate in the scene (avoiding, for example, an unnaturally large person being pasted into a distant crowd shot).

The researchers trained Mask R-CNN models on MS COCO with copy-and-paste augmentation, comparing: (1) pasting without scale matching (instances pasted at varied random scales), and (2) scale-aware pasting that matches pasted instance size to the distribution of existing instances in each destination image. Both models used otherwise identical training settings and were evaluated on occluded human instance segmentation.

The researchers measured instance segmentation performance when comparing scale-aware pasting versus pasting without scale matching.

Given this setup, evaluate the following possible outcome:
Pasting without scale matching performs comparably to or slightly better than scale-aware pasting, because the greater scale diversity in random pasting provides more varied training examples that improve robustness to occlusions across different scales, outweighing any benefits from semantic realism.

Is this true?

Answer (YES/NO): YES